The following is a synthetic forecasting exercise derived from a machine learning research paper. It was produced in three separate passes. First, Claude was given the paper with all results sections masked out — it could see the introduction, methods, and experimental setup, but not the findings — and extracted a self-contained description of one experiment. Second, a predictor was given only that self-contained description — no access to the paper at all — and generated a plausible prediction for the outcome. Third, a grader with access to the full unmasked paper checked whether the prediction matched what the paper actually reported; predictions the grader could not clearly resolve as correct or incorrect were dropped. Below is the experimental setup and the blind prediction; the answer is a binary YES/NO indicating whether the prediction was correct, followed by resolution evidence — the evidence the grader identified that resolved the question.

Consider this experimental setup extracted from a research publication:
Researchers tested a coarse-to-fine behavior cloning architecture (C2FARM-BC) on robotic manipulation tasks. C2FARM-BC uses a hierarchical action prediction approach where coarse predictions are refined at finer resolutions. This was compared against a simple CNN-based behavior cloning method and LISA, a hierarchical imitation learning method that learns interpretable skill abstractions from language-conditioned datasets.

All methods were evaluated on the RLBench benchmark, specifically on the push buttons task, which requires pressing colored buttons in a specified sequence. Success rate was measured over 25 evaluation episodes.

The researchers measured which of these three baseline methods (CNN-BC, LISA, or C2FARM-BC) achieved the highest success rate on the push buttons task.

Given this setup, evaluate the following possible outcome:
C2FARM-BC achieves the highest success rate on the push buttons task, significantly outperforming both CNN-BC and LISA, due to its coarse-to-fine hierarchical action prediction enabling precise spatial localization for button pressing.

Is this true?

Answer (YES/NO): YES